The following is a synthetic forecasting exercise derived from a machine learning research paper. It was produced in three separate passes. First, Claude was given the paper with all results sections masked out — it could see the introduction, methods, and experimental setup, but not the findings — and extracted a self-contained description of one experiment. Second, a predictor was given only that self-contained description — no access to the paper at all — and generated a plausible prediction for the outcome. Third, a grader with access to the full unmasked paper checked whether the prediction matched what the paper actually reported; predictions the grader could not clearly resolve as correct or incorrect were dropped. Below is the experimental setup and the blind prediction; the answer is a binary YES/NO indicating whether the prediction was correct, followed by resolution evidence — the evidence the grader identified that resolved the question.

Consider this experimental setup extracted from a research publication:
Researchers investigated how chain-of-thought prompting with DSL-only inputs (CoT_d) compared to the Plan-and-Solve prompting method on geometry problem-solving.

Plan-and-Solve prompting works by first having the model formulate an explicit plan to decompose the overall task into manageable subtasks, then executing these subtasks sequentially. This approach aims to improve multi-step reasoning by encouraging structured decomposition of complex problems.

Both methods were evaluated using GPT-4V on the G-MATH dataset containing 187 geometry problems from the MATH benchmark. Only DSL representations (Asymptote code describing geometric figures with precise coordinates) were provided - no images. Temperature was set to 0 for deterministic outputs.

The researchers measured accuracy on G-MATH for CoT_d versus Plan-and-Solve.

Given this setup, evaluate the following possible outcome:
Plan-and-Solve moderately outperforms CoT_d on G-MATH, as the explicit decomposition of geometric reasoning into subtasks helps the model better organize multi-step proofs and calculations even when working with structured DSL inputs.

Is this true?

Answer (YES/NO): YES